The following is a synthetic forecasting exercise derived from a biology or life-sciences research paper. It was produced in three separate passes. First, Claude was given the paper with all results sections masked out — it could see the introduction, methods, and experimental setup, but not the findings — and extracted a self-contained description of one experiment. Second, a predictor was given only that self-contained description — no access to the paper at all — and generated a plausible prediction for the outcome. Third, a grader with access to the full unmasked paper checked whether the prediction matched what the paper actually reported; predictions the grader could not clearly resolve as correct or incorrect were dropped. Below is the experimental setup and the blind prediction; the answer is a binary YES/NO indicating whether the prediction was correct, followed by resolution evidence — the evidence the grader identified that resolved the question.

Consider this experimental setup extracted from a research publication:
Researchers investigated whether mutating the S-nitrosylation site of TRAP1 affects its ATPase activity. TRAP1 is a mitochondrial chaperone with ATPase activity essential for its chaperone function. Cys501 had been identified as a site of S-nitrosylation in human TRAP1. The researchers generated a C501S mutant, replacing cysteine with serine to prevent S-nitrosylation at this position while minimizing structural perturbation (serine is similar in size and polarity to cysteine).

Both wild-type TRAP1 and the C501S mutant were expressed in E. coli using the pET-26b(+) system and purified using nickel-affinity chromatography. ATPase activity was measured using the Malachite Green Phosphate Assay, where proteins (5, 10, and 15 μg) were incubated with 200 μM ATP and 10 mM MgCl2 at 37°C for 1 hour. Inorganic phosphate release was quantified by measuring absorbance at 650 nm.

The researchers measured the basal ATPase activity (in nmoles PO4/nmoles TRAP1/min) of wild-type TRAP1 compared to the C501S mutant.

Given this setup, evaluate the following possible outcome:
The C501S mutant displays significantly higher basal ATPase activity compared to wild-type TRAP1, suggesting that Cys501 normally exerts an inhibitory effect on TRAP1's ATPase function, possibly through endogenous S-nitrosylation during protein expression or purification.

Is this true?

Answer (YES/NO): YES